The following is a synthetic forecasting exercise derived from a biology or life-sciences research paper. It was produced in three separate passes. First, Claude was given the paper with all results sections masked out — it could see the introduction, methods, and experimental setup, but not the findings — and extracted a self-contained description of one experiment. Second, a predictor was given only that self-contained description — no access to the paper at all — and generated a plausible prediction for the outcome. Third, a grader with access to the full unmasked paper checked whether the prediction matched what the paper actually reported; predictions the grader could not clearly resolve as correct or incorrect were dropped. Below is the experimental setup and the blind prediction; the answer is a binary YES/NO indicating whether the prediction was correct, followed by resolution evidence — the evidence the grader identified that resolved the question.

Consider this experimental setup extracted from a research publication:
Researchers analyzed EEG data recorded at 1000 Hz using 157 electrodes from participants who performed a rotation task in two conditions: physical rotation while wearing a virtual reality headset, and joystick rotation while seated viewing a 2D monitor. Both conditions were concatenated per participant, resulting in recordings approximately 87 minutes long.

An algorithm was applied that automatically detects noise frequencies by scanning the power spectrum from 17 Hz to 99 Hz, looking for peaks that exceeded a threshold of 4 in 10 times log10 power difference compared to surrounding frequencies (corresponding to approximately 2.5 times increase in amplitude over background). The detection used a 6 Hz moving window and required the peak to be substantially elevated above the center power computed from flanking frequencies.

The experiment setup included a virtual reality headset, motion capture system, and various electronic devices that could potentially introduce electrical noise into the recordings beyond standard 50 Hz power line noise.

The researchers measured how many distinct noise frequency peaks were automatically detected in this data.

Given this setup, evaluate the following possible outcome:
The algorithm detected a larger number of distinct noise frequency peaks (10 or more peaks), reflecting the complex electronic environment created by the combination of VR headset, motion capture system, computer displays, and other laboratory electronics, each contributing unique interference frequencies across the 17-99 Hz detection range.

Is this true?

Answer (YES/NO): NO